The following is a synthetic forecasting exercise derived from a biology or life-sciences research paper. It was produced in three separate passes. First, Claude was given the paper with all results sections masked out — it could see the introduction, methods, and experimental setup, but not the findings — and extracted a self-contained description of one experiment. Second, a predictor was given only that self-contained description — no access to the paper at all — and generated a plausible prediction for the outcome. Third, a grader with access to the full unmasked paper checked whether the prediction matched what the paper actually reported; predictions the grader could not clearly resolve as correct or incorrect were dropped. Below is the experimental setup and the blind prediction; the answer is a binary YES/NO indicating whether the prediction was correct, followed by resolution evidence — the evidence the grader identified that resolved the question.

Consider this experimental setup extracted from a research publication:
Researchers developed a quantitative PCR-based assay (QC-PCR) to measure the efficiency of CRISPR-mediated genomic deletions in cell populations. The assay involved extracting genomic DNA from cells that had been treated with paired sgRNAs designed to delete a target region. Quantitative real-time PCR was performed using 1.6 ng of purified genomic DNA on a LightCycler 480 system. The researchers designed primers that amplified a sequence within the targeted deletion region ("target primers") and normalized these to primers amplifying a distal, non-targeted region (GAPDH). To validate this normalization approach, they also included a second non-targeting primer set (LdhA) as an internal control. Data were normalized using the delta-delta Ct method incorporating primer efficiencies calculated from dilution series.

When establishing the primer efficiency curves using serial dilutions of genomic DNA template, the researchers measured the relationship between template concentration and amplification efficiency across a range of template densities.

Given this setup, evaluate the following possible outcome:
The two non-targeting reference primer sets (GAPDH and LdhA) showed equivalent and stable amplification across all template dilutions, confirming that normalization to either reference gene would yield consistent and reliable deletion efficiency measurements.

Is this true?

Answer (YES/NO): NO